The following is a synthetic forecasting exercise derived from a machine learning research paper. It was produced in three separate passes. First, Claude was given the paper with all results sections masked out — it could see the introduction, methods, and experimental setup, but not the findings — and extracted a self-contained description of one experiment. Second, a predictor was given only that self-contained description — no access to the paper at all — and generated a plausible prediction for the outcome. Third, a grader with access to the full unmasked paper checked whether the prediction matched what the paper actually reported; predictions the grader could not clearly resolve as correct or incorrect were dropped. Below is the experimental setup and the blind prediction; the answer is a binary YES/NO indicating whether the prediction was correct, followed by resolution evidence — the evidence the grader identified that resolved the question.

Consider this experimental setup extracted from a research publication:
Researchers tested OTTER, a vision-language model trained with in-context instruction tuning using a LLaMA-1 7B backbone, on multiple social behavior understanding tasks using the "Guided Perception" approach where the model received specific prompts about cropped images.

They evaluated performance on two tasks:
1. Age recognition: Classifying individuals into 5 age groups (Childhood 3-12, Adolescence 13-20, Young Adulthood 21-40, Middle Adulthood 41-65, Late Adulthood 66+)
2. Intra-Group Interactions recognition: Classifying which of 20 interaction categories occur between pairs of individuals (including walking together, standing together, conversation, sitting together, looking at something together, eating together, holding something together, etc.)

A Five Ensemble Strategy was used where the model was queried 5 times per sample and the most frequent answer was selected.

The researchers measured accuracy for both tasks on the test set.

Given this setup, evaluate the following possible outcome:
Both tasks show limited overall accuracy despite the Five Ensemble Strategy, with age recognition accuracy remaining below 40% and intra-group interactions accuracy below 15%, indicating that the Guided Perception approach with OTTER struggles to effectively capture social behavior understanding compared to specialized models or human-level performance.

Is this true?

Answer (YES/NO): NO